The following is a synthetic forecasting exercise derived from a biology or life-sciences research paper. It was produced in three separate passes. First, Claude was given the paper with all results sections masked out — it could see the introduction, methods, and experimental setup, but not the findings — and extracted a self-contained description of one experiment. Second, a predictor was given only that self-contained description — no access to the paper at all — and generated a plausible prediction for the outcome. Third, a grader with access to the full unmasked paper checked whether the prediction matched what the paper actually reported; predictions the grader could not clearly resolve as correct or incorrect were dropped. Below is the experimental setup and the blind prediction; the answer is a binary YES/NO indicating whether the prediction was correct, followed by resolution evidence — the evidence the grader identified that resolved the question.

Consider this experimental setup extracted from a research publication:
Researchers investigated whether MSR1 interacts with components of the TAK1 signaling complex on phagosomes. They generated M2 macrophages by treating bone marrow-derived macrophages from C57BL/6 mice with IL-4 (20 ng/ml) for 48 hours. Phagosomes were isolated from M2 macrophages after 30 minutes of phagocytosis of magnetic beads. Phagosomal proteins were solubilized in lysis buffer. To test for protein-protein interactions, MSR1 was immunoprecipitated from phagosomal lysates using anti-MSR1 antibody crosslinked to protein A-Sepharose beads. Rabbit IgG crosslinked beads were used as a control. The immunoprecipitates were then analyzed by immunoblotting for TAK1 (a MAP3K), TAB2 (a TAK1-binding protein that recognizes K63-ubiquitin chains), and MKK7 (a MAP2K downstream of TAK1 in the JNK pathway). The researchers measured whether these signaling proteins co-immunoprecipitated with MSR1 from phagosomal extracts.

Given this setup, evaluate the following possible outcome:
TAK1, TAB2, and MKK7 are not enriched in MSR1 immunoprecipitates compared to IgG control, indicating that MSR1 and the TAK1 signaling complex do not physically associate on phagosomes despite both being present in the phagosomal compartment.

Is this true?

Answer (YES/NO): NO